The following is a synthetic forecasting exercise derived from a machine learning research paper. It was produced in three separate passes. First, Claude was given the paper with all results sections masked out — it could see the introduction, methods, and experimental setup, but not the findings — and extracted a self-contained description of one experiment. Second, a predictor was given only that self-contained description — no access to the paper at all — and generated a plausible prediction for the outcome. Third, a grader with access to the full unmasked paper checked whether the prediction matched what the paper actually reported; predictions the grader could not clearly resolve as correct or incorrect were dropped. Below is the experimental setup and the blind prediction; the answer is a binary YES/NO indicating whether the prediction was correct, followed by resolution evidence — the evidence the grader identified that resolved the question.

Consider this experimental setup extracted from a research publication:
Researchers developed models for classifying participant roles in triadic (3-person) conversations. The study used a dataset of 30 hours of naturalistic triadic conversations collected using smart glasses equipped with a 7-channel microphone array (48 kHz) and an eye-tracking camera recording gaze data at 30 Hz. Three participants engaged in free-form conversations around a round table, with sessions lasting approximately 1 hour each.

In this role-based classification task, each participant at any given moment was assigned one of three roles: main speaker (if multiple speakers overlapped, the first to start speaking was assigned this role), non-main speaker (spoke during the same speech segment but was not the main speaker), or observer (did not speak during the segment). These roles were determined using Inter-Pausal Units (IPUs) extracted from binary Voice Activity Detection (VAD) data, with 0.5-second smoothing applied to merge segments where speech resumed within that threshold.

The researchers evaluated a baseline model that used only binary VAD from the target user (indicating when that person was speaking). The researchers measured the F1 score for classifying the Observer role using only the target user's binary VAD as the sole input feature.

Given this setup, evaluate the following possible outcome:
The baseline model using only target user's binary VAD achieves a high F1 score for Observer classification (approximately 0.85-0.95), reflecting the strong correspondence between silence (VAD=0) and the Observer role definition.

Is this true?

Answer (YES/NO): NO